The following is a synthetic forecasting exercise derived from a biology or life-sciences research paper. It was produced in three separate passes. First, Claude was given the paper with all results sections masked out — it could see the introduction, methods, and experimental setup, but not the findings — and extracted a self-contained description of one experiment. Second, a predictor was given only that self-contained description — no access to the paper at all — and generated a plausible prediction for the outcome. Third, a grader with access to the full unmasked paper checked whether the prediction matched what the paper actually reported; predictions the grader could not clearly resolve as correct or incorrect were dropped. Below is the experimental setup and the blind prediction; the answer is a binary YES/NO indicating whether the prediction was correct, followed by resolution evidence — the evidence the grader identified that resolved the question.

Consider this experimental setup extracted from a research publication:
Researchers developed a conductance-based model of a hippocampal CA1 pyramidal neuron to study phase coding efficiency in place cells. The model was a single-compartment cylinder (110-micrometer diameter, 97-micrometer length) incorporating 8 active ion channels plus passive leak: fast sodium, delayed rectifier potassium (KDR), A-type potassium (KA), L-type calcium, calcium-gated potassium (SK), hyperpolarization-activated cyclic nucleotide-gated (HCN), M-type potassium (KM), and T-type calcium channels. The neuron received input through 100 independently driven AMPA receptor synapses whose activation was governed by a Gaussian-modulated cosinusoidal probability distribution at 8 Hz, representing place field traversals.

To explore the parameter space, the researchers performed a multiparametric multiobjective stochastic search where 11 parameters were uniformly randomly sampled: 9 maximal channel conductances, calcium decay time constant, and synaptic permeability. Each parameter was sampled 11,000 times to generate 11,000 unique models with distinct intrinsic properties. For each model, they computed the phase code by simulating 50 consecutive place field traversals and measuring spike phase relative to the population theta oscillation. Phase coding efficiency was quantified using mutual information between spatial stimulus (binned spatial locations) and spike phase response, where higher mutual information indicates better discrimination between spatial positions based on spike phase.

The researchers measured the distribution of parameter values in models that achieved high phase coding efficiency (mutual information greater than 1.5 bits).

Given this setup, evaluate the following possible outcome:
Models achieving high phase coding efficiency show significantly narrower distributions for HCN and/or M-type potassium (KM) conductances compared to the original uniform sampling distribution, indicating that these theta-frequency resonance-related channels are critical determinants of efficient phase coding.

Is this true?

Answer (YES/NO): NO